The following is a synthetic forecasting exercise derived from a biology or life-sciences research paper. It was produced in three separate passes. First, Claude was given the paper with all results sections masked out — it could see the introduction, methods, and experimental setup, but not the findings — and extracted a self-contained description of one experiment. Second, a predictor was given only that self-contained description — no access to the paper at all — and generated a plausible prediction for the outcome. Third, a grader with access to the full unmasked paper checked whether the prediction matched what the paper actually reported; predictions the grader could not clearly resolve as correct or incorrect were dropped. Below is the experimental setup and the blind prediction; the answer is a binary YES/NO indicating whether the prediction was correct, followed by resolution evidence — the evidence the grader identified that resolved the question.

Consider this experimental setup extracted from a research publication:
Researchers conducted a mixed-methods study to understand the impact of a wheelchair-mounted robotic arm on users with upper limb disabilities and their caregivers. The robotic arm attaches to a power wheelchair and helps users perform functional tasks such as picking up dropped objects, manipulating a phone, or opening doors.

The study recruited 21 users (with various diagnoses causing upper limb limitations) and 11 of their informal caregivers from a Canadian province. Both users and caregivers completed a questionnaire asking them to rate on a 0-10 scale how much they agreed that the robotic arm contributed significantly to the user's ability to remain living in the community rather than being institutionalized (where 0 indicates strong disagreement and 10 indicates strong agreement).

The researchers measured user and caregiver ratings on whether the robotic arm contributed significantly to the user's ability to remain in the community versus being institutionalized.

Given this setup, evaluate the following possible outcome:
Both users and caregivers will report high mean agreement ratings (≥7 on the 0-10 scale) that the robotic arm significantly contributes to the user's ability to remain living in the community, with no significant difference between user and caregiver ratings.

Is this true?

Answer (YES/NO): NO